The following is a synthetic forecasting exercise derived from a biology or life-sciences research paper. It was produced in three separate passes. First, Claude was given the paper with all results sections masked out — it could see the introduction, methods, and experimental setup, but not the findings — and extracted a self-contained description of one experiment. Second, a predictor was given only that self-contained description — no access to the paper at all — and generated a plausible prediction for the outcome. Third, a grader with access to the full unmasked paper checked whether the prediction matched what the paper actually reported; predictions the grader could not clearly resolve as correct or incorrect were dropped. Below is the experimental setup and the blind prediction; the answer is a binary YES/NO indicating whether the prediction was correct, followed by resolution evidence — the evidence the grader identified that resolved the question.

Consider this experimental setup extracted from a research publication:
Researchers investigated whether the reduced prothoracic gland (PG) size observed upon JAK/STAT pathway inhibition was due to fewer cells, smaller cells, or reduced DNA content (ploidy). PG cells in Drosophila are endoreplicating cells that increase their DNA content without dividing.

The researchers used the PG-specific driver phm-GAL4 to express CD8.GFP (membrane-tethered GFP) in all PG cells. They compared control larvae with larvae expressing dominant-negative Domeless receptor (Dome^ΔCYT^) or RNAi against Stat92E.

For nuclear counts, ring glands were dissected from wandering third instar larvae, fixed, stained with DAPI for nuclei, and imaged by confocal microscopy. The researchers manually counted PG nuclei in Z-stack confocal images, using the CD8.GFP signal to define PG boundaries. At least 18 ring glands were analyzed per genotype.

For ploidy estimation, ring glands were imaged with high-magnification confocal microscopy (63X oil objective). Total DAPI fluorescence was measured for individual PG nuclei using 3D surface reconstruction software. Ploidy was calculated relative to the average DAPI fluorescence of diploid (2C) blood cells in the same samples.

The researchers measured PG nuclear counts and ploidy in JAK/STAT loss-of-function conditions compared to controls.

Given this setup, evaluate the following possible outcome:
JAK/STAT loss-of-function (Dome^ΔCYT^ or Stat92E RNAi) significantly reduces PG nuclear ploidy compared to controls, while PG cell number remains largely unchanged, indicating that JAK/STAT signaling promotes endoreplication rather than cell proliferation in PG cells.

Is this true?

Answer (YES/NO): YES